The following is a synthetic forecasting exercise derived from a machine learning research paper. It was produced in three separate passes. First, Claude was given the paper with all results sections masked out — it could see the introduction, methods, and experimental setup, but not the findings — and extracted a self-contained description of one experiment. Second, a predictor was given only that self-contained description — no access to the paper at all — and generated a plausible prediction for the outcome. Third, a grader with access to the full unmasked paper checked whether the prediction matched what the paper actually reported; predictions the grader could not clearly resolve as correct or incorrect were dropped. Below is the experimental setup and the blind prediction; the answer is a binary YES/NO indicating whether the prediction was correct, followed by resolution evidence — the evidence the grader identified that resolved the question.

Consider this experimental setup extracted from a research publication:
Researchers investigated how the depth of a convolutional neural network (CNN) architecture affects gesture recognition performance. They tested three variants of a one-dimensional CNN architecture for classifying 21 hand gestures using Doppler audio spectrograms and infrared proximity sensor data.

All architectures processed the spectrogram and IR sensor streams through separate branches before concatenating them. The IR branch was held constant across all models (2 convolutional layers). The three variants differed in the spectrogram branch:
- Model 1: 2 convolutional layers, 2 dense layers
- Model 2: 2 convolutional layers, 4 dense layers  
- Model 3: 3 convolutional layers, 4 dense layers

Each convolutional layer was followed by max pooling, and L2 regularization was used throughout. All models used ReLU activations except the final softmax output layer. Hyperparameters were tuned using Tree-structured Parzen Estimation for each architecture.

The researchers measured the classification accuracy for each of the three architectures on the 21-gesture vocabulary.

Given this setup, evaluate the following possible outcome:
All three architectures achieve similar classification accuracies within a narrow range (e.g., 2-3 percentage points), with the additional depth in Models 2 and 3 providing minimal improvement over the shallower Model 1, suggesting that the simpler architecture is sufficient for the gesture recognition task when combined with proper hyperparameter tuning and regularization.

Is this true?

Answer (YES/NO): NO